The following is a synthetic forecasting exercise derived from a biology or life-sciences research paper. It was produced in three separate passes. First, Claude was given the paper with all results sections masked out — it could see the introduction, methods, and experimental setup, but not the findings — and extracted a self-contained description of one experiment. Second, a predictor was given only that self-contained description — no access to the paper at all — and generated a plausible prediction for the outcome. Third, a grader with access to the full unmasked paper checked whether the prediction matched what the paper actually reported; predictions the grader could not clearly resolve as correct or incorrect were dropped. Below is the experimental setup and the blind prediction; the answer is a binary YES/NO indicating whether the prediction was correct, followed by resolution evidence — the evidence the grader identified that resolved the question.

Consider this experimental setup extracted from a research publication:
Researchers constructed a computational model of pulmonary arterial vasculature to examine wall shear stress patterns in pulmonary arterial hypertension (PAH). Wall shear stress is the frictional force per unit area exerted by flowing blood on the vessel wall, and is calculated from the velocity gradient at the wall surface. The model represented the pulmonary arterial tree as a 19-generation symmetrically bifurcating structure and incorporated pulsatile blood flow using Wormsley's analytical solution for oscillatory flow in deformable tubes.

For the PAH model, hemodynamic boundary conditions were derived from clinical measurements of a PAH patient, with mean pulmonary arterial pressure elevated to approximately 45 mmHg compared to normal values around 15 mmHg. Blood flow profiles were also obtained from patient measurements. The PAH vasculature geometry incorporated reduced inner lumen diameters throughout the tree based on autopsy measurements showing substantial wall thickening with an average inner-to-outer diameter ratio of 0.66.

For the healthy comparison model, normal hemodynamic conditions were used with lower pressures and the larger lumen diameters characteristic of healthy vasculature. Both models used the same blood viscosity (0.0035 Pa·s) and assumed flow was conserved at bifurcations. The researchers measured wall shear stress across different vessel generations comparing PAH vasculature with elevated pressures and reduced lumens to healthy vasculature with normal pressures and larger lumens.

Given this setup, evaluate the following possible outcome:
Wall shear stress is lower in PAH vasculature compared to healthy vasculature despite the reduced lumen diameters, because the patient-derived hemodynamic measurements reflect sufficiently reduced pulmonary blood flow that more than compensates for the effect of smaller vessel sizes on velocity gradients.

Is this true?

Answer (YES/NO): NO